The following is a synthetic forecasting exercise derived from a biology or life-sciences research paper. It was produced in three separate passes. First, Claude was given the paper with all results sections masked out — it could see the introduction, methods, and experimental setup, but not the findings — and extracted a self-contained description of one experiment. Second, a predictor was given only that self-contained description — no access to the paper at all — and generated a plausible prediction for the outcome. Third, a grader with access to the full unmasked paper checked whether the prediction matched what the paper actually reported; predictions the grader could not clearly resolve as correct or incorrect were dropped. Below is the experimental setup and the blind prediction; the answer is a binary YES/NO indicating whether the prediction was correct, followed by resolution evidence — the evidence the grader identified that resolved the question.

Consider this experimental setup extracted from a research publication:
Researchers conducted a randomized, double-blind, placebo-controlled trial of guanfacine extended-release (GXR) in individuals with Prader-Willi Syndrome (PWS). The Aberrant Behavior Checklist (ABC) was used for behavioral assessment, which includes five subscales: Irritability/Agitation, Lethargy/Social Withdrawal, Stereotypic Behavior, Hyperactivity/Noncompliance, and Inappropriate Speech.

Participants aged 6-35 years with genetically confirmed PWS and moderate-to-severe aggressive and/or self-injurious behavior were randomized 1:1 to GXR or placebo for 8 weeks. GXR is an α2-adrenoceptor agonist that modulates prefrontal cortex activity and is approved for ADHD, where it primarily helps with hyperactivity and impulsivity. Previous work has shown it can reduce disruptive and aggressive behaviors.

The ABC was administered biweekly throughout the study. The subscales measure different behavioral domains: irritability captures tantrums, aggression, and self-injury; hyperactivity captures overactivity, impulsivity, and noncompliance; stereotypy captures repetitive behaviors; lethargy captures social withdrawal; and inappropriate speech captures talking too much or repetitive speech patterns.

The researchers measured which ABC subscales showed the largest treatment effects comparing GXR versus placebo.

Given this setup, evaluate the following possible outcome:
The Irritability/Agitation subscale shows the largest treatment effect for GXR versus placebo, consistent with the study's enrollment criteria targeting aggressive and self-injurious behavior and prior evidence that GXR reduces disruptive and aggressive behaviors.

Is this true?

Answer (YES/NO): NO